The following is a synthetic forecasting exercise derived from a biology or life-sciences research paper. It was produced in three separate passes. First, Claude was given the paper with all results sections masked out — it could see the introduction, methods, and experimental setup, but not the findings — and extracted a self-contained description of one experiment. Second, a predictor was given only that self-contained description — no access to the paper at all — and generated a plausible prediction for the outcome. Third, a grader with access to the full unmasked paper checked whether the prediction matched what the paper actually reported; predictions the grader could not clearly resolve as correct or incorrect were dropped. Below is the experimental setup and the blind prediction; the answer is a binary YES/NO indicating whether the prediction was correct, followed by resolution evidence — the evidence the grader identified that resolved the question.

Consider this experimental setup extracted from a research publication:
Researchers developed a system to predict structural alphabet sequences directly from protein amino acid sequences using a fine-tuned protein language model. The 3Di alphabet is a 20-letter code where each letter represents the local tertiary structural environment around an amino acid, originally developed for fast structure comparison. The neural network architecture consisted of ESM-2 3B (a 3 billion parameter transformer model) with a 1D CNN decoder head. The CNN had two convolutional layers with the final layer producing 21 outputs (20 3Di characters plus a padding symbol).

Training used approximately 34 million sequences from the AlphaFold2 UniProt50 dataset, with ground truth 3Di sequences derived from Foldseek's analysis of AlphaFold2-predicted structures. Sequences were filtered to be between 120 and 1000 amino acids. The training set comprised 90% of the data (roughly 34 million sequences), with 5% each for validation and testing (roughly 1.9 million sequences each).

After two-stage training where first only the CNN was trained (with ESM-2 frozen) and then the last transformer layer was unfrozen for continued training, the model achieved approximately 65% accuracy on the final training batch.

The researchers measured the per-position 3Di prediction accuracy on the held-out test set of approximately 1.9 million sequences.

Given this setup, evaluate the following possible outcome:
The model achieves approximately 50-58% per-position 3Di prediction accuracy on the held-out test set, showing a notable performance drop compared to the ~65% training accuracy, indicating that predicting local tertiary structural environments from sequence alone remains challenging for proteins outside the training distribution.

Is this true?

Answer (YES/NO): NO